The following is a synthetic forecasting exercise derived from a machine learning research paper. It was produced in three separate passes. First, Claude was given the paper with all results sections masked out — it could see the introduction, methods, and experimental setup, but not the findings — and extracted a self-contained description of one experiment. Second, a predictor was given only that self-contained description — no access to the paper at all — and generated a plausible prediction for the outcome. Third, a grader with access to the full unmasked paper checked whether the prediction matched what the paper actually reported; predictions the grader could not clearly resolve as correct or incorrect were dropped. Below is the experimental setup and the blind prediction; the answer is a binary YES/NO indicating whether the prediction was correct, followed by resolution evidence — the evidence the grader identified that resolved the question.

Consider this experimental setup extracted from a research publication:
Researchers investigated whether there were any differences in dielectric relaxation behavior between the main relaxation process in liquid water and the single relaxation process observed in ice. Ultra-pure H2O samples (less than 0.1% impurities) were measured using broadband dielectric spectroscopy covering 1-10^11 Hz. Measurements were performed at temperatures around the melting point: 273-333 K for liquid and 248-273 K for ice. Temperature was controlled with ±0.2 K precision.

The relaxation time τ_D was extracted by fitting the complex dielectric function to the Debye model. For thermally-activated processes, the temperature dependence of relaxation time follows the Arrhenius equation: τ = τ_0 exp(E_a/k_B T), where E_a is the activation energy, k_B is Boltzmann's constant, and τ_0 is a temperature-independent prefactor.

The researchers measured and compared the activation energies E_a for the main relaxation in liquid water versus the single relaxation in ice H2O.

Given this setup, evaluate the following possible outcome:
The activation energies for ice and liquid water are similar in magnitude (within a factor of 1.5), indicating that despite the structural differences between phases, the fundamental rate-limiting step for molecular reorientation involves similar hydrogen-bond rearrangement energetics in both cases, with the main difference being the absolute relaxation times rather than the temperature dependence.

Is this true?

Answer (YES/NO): NO